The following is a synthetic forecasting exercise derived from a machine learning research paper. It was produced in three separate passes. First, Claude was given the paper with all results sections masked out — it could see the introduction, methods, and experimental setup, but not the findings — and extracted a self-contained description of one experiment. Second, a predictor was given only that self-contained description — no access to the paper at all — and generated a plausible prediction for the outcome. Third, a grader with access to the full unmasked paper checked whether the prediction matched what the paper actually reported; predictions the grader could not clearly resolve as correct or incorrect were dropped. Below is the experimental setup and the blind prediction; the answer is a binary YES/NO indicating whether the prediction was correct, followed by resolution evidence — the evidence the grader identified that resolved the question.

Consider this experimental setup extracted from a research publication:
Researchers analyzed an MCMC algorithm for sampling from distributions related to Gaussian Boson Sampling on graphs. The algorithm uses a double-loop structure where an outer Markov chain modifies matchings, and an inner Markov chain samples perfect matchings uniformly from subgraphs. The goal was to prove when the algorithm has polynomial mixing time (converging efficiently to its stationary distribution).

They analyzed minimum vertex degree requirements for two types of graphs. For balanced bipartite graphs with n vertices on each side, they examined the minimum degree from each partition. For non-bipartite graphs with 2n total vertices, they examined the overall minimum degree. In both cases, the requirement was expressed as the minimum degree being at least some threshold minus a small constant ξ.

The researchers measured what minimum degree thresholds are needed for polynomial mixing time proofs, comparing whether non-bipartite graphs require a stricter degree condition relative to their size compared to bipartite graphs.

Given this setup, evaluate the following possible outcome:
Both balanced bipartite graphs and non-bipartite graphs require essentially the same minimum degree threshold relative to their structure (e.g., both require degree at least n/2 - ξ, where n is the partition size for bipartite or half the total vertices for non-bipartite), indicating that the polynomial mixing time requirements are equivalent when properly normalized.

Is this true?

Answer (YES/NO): NO